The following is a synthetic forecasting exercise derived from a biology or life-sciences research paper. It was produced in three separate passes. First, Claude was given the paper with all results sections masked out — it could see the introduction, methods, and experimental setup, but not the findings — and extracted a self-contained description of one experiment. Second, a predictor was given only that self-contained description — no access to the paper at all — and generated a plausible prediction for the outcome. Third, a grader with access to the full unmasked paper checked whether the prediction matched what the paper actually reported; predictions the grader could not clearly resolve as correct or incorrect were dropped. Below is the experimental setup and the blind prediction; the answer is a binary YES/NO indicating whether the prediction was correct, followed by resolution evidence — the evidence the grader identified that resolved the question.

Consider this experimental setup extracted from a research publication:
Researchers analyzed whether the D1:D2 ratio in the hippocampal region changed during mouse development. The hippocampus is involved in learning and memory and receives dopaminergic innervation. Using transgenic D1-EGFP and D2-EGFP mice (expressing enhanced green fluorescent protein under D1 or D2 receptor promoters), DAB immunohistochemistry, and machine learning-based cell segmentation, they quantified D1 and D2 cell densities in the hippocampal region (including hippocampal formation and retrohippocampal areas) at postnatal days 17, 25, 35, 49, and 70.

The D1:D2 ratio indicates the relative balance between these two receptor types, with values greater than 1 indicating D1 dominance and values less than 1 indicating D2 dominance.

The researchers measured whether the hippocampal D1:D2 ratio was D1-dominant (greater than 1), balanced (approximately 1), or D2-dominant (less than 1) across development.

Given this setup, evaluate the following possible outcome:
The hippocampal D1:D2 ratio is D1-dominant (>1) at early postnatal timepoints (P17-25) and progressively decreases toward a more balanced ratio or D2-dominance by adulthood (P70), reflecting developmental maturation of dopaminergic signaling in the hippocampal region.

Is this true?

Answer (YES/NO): NO